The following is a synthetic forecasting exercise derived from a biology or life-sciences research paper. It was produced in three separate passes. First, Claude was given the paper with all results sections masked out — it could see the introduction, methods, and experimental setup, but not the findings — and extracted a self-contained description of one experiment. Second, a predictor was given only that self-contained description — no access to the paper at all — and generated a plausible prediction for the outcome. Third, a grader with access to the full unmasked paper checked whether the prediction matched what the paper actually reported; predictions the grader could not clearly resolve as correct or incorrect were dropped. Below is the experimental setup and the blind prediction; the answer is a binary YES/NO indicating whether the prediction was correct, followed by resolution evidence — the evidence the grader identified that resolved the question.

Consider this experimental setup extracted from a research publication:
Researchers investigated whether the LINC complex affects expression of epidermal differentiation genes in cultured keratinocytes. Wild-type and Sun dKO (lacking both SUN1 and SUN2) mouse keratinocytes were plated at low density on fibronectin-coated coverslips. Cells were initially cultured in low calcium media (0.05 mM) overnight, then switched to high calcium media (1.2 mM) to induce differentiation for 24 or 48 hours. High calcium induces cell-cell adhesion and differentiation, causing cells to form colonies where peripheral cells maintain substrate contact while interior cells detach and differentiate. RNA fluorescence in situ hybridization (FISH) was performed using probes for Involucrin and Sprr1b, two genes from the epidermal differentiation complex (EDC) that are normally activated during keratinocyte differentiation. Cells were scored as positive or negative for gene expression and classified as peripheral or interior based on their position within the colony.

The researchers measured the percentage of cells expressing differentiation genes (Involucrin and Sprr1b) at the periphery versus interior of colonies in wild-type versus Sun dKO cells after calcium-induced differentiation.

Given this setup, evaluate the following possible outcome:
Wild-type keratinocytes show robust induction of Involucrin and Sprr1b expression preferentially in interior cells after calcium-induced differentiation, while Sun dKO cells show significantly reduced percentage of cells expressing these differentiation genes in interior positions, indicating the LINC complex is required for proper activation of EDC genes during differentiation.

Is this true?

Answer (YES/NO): NO